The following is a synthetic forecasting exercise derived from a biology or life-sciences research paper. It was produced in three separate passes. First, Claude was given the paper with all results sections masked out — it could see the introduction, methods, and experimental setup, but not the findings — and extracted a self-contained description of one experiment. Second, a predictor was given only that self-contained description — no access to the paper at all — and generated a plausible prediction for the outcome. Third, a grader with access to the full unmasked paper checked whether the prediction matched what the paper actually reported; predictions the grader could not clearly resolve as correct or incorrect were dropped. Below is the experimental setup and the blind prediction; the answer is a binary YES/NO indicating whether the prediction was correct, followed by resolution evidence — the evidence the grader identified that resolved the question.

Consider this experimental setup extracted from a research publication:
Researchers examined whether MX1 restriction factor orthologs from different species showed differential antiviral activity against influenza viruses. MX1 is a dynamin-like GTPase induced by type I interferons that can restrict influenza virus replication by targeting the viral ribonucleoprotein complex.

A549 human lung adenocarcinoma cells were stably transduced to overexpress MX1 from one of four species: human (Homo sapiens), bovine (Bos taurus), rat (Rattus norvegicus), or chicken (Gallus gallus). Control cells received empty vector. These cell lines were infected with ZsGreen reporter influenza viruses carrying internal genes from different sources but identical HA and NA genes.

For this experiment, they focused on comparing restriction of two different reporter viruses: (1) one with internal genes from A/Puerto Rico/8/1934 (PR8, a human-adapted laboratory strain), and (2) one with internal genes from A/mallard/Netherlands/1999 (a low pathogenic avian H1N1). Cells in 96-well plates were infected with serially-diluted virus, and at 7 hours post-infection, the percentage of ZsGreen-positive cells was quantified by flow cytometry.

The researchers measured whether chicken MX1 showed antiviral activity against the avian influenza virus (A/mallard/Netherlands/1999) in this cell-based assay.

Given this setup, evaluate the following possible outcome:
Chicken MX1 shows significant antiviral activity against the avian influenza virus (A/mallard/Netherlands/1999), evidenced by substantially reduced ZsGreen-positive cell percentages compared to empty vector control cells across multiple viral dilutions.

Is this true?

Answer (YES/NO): NO